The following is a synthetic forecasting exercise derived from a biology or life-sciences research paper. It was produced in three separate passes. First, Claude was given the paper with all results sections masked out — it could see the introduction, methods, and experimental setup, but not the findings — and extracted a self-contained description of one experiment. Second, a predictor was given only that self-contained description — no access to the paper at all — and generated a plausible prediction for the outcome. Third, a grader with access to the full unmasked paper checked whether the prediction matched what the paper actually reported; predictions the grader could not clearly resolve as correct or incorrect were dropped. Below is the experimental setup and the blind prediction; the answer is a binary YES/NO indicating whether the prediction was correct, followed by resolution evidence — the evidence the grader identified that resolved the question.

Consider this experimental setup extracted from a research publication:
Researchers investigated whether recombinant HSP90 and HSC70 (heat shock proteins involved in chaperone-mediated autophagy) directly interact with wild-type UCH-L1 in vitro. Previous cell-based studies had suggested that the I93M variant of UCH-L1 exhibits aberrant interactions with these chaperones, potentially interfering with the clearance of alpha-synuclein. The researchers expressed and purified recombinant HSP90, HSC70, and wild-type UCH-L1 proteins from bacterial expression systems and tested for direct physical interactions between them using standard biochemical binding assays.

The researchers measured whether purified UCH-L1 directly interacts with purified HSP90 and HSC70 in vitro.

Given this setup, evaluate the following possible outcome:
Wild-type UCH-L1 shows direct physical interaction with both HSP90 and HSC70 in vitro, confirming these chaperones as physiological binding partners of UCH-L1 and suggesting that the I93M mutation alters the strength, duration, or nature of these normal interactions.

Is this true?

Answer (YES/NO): NO